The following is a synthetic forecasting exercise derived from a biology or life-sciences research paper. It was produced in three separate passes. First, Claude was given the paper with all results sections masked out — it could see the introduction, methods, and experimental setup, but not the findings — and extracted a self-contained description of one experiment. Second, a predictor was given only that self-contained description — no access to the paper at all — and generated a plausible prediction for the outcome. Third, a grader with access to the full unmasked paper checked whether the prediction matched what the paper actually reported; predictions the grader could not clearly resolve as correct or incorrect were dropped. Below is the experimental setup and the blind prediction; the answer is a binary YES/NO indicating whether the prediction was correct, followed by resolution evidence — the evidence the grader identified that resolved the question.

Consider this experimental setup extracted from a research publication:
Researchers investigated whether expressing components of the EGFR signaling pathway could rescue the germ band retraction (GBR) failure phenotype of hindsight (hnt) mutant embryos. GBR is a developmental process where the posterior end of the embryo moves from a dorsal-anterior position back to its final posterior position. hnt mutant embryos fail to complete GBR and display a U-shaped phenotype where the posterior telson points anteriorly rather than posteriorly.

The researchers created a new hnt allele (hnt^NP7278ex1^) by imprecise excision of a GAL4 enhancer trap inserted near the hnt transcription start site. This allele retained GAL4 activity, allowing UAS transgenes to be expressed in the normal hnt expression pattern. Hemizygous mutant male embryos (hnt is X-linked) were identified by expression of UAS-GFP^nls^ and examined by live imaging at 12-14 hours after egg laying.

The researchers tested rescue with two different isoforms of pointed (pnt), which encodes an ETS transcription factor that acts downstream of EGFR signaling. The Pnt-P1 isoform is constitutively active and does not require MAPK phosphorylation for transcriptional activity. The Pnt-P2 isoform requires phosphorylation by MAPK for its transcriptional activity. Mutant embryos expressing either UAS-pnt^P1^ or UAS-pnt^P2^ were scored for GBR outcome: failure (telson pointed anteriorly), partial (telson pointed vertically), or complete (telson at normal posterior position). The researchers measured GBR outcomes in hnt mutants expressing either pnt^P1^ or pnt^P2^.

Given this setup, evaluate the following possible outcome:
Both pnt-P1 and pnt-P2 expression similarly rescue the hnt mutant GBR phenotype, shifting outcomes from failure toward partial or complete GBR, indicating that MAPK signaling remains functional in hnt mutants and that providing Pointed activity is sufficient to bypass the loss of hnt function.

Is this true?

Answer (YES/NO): NO